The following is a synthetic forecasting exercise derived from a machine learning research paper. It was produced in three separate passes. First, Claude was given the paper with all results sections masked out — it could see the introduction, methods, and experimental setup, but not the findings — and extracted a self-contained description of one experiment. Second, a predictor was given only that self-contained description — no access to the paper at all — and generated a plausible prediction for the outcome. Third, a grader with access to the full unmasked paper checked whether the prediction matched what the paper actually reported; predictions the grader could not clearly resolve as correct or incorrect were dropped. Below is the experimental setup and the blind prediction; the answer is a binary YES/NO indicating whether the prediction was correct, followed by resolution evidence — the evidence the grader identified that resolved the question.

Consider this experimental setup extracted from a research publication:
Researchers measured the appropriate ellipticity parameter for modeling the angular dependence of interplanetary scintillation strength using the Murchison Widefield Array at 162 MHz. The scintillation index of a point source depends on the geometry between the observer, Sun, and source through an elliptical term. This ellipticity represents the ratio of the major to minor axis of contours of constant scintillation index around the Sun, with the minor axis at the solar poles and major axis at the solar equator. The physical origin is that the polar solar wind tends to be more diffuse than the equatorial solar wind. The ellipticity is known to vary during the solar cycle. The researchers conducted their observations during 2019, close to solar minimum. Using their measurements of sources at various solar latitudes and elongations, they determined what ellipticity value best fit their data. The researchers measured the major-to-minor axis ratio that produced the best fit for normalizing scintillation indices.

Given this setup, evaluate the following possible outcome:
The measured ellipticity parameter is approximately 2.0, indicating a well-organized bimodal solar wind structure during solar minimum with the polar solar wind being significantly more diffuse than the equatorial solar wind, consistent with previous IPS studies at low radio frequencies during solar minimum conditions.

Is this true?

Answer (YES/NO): NO